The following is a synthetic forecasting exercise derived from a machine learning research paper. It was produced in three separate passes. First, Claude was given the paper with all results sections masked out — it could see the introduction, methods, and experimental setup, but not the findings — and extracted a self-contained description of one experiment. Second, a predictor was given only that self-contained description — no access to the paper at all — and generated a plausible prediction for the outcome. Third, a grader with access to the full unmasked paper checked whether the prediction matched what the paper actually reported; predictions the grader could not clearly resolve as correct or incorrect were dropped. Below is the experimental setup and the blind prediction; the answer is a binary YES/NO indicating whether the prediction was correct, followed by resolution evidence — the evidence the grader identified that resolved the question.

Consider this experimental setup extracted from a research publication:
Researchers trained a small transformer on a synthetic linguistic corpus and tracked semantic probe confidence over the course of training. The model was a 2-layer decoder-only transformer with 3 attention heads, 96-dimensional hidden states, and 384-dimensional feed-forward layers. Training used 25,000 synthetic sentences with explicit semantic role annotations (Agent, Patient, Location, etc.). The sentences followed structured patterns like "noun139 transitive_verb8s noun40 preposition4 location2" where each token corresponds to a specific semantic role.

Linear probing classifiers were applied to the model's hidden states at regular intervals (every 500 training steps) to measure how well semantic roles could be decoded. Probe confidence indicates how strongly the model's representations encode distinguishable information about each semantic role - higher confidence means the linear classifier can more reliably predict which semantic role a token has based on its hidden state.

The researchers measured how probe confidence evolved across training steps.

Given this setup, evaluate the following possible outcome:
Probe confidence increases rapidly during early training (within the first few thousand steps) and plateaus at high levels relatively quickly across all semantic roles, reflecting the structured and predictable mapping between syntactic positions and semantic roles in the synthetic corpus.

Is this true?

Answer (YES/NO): NO